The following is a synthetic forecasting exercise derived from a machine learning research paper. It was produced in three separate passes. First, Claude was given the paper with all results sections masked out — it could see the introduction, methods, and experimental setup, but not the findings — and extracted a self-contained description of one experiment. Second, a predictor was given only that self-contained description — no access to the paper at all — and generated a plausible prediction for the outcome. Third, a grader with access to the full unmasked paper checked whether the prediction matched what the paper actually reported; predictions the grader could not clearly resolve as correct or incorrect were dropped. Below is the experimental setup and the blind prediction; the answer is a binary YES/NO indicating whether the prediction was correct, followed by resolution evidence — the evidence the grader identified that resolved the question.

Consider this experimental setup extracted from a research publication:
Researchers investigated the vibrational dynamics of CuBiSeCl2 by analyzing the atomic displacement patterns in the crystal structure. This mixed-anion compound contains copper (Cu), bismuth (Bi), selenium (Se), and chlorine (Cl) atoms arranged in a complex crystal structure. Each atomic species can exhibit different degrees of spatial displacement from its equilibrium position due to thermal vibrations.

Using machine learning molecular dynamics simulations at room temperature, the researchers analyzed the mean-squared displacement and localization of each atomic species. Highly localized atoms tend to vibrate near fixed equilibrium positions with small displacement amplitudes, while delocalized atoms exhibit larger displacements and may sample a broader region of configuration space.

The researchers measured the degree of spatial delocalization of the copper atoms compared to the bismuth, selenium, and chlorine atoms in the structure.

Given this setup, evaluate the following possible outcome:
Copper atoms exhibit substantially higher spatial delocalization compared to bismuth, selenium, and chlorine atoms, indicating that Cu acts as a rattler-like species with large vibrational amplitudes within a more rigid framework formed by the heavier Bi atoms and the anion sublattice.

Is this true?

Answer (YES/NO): YES